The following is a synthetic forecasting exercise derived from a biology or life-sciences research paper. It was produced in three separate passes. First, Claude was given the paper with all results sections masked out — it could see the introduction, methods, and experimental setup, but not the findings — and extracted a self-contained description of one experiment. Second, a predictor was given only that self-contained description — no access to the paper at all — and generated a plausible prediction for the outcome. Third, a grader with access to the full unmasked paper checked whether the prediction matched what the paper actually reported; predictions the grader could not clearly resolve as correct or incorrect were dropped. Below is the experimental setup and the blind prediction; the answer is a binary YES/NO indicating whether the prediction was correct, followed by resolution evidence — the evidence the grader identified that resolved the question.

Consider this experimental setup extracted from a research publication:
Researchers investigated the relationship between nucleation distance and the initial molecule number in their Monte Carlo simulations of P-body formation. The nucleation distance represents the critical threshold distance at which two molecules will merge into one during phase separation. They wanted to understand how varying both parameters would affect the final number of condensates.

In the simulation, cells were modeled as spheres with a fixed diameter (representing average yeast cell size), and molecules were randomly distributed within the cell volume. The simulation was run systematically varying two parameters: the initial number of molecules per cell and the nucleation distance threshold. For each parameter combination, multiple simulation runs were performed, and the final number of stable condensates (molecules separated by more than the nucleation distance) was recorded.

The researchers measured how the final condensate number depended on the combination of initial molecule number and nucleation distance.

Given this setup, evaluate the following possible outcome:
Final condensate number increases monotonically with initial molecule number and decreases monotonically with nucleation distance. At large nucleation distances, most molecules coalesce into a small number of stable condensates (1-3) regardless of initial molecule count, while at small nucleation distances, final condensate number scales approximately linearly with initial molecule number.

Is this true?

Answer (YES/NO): NO